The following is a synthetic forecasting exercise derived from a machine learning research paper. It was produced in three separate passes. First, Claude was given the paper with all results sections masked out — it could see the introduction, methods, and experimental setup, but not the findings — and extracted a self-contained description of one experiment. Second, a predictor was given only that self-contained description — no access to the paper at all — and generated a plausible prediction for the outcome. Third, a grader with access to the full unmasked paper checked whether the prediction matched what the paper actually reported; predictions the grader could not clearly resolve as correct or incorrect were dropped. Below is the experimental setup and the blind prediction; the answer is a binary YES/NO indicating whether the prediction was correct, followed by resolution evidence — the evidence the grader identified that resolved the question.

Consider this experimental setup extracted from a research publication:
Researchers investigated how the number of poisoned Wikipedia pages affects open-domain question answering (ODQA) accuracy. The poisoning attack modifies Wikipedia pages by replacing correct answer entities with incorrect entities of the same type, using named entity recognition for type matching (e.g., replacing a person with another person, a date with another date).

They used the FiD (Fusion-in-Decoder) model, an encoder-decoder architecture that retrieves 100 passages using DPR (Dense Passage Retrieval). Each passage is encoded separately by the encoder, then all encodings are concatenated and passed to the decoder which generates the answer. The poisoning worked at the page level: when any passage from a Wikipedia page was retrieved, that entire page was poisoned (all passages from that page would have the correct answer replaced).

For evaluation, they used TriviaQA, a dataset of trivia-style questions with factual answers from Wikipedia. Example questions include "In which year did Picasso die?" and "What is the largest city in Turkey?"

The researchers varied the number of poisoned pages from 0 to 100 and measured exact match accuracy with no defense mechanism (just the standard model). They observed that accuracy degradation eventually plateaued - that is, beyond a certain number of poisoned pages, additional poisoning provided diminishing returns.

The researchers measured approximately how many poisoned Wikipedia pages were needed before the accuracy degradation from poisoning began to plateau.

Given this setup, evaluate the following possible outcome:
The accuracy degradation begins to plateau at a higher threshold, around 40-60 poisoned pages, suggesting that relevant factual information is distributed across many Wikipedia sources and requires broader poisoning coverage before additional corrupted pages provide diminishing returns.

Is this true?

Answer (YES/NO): YES